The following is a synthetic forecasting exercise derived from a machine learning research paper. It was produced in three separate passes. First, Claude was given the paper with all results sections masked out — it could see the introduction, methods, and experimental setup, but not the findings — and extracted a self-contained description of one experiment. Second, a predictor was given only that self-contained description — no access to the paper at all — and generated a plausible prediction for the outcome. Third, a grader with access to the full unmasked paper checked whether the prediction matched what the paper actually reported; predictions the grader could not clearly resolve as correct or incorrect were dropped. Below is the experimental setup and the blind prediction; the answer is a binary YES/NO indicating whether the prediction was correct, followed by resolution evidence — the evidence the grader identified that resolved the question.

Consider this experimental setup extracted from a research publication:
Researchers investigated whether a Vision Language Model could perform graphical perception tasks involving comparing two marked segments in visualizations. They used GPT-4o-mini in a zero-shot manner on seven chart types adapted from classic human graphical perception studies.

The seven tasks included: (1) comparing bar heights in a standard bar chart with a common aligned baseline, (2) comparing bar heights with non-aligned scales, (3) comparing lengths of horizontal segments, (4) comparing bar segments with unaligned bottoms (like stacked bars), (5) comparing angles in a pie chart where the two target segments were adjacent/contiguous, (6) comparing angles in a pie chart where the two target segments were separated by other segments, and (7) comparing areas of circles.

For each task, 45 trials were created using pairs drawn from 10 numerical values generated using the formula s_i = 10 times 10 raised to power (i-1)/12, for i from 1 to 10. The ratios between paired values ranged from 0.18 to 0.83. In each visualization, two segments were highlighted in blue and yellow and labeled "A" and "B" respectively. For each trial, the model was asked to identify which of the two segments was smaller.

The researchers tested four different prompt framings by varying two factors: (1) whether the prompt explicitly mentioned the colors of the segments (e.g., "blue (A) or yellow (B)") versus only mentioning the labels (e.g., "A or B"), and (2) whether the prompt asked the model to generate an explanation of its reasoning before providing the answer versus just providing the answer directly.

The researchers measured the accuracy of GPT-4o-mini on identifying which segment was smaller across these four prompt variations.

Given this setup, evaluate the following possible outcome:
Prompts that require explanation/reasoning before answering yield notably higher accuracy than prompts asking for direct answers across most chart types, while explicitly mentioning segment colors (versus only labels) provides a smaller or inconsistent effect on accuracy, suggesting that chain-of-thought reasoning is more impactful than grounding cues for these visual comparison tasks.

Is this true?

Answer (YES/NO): NO